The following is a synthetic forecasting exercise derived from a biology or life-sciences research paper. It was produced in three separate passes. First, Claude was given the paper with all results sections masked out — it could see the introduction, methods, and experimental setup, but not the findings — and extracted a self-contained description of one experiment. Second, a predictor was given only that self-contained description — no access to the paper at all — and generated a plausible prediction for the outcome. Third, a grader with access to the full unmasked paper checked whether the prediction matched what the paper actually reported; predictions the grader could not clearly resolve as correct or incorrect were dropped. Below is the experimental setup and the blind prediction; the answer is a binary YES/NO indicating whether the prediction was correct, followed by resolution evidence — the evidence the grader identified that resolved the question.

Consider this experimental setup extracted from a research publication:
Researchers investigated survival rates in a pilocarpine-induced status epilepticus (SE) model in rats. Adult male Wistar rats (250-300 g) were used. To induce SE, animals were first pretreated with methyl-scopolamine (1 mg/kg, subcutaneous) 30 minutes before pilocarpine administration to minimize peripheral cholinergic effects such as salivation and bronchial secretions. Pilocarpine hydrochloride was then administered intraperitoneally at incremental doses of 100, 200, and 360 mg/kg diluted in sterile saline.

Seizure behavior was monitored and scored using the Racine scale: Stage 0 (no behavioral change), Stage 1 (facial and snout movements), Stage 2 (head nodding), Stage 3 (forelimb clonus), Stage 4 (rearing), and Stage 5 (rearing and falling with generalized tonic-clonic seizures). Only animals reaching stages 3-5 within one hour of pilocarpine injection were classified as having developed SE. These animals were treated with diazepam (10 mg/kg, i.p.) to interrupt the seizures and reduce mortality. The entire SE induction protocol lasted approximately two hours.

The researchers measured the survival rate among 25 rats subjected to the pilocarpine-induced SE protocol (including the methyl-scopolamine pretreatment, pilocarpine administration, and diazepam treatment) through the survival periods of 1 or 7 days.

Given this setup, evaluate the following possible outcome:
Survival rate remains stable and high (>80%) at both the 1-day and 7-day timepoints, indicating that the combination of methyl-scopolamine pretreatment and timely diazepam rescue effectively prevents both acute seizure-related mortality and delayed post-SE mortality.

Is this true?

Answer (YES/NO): NO